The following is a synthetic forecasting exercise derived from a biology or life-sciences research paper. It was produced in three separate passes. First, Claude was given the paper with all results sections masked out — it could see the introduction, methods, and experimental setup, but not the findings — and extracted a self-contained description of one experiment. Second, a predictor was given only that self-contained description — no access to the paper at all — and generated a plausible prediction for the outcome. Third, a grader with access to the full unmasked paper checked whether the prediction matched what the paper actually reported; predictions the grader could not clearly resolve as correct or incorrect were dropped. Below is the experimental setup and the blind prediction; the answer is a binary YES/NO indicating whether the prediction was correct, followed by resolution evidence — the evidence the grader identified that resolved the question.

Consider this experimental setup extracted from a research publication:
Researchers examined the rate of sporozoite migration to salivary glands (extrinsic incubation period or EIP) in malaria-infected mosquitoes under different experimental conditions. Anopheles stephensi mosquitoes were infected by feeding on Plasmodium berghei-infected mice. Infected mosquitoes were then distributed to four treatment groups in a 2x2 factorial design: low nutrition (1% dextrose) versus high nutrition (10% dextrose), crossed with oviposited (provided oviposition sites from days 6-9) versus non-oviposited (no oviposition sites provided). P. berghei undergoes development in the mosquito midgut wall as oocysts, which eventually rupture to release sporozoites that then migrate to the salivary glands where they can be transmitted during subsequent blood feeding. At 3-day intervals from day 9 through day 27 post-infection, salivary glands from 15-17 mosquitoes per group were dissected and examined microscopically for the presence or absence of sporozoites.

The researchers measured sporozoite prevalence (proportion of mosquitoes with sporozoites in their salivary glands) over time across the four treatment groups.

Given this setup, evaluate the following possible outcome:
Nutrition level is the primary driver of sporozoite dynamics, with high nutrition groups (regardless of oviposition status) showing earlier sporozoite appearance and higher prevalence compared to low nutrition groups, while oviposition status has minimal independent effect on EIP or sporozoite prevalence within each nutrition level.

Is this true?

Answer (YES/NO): NO